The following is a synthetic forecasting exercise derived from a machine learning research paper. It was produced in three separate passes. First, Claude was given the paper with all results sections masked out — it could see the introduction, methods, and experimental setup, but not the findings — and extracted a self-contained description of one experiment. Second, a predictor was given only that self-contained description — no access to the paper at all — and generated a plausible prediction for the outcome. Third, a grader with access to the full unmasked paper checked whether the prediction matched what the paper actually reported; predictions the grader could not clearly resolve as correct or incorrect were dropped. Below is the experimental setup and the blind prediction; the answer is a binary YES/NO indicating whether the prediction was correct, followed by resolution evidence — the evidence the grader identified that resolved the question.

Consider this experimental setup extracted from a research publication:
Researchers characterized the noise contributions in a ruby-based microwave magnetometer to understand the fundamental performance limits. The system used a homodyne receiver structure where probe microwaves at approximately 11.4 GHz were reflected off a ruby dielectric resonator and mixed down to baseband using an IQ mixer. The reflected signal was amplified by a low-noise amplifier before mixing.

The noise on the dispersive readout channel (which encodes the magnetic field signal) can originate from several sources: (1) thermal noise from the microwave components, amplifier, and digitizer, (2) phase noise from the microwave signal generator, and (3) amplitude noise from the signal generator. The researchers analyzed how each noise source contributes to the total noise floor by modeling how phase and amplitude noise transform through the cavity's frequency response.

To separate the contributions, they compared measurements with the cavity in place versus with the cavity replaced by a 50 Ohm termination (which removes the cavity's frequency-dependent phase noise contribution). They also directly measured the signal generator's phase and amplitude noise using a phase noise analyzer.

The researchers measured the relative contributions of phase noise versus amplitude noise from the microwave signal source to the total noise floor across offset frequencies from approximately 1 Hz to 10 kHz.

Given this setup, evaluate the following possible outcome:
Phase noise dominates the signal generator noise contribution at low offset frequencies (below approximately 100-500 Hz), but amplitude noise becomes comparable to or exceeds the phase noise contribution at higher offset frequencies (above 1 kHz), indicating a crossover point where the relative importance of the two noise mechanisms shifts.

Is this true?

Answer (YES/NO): NO